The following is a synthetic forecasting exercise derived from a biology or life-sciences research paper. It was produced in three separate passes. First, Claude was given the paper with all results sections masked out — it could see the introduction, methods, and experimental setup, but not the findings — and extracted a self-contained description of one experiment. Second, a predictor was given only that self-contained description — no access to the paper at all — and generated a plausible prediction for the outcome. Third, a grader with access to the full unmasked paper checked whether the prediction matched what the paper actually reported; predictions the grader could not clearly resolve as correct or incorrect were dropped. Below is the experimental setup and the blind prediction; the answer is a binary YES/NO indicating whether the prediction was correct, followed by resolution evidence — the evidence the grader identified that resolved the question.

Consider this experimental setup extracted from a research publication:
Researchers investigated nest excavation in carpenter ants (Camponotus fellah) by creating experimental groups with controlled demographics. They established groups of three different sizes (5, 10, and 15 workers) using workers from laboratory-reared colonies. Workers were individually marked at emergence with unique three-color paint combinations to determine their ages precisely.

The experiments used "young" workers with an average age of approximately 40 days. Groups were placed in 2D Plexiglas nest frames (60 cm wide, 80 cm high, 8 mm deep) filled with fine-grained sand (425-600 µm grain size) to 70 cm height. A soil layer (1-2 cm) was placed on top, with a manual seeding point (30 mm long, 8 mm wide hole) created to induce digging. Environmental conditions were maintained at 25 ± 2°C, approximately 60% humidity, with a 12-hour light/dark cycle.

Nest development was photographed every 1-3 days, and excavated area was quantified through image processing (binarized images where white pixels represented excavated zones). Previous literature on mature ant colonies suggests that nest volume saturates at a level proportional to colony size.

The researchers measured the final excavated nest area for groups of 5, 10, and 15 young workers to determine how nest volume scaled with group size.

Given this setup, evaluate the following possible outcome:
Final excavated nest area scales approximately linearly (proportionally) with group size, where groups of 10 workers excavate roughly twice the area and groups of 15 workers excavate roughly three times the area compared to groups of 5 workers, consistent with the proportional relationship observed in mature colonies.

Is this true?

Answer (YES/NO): YES